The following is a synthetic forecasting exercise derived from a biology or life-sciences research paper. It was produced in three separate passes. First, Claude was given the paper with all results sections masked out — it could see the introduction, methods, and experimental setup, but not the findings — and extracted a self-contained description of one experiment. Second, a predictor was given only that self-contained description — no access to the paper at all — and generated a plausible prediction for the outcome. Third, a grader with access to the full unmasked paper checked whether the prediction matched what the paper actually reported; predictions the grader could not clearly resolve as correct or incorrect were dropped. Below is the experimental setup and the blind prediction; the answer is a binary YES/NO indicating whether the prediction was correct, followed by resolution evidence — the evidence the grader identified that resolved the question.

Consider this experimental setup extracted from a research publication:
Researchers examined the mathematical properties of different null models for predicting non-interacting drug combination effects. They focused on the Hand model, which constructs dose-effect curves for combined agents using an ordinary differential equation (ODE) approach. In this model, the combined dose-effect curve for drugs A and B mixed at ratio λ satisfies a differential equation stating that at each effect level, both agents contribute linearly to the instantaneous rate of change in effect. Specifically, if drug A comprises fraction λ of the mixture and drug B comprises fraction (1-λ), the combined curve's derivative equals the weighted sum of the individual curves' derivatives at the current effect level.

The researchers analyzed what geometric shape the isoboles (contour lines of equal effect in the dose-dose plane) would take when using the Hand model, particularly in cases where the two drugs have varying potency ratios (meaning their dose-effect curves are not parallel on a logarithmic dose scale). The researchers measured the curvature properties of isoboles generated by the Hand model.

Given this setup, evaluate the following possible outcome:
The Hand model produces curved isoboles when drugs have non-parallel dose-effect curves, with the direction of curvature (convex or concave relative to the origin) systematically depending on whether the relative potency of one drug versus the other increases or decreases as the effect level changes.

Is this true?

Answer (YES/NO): NO